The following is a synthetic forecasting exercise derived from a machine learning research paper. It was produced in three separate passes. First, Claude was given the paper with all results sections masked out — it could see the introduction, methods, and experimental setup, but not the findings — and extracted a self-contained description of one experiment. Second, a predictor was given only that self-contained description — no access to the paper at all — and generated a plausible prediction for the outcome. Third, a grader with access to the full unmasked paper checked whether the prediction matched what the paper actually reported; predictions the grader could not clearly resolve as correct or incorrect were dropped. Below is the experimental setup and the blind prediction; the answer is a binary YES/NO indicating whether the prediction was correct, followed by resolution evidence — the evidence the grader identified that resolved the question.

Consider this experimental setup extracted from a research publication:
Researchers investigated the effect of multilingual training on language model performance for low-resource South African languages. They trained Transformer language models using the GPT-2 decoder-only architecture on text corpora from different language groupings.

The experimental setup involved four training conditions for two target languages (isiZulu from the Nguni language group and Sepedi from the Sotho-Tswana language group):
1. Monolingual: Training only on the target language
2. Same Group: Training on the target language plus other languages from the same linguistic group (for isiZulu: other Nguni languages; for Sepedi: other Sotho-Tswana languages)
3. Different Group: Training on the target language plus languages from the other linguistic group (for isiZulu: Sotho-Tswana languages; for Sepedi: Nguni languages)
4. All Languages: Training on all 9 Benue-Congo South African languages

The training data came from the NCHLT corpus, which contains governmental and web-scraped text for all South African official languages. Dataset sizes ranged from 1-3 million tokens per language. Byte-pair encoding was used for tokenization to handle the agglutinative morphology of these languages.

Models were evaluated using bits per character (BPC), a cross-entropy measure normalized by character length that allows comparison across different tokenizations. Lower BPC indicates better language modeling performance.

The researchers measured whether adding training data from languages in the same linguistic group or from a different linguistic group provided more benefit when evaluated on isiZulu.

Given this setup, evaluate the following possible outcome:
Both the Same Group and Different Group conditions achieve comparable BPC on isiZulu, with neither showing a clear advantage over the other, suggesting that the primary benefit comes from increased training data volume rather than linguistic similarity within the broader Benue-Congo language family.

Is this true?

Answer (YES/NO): YES